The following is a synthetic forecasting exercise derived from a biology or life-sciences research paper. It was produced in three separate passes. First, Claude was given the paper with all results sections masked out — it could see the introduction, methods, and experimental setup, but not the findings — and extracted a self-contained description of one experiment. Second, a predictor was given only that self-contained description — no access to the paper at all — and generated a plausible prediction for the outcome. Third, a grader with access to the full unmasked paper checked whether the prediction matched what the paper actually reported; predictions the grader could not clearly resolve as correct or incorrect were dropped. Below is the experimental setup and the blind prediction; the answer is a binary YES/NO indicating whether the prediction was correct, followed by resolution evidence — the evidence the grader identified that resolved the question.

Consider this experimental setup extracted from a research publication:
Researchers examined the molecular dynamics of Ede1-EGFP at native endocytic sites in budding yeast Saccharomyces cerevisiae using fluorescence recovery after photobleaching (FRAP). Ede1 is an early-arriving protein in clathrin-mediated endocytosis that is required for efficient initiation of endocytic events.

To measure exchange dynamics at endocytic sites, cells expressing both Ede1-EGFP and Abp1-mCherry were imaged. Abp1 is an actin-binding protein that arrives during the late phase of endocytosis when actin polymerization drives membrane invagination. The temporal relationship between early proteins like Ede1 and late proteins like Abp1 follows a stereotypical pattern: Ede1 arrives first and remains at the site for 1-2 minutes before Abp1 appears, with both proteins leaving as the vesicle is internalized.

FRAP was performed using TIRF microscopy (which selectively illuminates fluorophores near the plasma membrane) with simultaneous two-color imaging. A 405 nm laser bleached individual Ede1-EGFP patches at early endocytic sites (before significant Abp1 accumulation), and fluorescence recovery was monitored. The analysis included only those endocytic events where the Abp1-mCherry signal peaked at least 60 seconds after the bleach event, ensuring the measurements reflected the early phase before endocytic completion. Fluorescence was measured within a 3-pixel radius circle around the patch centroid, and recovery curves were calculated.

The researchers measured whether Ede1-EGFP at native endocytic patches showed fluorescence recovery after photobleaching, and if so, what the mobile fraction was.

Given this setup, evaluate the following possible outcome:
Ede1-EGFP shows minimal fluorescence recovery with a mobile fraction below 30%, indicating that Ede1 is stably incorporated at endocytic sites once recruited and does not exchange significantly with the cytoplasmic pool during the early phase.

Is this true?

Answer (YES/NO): NO